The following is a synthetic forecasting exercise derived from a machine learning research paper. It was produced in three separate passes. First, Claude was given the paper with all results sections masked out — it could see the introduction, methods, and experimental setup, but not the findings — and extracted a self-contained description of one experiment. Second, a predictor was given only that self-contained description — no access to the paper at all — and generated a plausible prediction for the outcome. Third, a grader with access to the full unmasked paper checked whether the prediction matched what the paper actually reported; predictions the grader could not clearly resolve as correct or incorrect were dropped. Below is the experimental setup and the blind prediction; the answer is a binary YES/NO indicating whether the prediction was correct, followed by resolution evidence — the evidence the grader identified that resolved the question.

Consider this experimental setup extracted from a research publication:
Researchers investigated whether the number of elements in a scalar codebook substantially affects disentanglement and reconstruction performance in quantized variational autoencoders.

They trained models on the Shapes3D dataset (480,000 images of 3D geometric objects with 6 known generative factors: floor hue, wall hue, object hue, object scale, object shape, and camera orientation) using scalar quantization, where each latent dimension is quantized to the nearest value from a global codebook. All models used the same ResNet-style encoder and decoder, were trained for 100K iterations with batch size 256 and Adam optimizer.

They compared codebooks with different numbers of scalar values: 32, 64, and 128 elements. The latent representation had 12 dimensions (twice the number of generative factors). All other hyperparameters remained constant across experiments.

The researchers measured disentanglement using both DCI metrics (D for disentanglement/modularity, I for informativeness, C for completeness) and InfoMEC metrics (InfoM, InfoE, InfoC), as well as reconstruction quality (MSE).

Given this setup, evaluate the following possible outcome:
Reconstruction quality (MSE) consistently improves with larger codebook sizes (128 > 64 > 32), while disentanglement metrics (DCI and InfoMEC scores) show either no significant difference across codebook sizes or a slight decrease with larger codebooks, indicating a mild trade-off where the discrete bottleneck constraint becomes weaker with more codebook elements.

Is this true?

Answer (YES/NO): NO